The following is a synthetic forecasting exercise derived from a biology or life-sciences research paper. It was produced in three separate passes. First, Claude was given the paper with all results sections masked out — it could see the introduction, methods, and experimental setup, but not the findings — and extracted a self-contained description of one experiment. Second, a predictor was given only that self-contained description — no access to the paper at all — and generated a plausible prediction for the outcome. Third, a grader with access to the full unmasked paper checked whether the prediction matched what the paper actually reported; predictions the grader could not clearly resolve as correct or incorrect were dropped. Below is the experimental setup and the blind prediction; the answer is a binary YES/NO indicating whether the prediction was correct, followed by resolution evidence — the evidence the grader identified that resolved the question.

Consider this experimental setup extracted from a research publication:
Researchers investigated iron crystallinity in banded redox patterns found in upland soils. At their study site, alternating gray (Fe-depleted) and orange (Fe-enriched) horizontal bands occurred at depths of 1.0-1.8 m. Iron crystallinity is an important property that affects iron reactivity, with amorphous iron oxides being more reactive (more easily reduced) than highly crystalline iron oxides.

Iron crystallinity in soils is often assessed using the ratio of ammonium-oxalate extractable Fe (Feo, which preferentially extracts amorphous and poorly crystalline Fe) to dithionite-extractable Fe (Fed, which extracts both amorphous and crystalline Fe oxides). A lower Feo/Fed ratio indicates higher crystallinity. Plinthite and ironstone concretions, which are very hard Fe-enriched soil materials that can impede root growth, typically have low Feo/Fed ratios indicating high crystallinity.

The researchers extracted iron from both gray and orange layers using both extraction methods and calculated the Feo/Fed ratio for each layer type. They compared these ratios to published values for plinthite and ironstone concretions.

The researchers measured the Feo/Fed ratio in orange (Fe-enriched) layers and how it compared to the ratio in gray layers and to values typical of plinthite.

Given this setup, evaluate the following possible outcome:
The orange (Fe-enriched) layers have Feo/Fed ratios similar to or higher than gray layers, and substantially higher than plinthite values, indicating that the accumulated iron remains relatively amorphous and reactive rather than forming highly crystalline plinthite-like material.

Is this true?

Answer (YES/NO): NO